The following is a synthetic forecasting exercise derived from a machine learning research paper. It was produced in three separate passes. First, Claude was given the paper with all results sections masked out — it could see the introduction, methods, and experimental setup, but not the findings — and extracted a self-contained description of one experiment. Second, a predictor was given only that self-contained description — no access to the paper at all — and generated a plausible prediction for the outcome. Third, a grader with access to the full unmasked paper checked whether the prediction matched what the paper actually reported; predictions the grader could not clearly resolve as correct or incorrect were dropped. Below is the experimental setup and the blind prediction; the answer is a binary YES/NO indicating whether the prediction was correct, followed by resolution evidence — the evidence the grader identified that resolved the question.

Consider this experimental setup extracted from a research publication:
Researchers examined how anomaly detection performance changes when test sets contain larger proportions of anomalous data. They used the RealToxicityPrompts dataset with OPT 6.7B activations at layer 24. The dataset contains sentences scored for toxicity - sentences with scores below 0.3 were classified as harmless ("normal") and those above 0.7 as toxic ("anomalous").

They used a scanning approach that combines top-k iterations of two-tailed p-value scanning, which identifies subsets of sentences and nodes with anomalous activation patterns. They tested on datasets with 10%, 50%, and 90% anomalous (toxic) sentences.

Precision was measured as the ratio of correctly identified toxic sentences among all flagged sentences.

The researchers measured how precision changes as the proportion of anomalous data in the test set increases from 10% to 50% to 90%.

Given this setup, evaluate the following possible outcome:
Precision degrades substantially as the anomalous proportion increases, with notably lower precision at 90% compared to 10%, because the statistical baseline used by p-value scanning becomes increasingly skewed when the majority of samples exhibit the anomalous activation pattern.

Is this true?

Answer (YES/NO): NO